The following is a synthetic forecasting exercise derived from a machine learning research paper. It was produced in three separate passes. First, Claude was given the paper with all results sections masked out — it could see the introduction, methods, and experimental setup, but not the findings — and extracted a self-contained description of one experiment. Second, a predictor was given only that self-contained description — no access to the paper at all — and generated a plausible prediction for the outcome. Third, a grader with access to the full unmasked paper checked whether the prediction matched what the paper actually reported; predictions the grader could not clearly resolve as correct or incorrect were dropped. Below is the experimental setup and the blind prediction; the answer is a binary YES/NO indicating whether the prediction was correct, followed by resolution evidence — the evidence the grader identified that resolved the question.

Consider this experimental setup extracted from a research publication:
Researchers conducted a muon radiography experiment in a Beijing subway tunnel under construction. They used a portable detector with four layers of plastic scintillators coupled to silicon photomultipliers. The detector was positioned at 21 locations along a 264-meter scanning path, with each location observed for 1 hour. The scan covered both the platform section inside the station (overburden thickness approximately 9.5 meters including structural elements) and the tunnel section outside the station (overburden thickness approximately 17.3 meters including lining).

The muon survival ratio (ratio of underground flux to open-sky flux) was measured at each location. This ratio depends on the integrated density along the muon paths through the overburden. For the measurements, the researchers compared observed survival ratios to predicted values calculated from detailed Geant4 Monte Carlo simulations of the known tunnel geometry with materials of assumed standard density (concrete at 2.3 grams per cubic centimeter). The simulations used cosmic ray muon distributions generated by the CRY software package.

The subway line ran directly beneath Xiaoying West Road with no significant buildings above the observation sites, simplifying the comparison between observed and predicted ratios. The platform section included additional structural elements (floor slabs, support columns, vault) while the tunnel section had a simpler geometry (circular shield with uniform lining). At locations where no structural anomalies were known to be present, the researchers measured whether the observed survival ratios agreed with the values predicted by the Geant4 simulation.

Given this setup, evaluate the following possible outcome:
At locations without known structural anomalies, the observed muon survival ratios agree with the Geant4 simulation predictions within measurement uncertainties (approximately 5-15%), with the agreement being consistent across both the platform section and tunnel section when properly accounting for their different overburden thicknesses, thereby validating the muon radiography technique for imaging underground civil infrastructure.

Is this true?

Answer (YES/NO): YES